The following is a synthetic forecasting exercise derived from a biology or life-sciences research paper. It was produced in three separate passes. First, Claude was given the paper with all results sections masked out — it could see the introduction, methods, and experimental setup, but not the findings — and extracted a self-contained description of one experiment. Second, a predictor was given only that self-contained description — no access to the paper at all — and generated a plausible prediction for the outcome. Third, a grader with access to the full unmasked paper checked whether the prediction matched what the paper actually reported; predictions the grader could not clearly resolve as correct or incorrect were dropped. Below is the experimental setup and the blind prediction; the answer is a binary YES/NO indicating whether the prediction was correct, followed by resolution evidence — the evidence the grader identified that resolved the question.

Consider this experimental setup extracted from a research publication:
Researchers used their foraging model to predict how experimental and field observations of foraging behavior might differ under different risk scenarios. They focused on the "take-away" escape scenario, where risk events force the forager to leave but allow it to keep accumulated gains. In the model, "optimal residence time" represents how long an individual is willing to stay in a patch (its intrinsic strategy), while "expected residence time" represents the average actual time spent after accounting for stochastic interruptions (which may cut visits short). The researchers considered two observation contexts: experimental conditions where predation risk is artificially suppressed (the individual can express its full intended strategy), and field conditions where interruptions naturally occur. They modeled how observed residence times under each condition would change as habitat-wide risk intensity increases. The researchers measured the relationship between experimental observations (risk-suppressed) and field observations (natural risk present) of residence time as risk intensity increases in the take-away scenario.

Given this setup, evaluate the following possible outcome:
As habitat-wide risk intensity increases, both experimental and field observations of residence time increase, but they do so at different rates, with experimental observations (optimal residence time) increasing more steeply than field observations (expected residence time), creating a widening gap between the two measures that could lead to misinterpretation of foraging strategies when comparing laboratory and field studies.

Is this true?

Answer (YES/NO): NO